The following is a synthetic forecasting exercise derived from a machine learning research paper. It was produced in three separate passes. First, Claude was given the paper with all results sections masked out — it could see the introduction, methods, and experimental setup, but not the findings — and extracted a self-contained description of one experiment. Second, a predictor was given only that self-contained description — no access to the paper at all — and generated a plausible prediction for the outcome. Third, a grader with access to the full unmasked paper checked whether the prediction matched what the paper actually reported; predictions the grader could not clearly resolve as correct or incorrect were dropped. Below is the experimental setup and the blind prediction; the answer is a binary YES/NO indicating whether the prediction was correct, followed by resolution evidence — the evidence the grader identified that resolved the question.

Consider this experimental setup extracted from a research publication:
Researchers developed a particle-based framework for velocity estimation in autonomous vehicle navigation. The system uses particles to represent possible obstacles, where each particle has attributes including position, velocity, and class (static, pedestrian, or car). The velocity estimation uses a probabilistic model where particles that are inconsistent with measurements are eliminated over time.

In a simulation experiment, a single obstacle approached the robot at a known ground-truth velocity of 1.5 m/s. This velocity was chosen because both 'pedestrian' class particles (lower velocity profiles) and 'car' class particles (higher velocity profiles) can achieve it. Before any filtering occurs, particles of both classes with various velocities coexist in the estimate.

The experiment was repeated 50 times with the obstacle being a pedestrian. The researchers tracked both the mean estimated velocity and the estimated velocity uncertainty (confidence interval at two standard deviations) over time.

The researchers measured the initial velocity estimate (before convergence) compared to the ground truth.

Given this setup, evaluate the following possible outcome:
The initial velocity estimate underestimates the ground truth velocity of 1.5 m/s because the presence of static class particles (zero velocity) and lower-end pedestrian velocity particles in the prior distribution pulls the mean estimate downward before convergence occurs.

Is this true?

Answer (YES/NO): NO